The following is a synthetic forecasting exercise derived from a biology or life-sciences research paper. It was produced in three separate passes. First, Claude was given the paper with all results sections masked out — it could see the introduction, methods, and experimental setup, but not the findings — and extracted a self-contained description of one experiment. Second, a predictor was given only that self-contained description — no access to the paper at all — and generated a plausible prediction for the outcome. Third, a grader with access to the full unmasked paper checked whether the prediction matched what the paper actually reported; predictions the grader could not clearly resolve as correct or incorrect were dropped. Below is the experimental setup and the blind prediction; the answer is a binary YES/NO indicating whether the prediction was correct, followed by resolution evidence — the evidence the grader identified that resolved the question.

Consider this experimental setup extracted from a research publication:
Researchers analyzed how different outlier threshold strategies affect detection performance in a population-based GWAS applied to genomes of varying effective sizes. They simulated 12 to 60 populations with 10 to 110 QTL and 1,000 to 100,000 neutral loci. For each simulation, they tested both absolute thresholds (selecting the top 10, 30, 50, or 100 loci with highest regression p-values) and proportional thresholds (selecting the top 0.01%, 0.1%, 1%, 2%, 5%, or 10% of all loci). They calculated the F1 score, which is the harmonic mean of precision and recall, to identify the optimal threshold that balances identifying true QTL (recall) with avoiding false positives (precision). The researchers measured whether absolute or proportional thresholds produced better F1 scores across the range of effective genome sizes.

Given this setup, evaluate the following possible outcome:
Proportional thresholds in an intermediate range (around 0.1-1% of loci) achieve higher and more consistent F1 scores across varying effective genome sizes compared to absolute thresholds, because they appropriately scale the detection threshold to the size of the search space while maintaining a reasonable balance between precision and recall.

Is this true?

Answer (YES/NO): NO